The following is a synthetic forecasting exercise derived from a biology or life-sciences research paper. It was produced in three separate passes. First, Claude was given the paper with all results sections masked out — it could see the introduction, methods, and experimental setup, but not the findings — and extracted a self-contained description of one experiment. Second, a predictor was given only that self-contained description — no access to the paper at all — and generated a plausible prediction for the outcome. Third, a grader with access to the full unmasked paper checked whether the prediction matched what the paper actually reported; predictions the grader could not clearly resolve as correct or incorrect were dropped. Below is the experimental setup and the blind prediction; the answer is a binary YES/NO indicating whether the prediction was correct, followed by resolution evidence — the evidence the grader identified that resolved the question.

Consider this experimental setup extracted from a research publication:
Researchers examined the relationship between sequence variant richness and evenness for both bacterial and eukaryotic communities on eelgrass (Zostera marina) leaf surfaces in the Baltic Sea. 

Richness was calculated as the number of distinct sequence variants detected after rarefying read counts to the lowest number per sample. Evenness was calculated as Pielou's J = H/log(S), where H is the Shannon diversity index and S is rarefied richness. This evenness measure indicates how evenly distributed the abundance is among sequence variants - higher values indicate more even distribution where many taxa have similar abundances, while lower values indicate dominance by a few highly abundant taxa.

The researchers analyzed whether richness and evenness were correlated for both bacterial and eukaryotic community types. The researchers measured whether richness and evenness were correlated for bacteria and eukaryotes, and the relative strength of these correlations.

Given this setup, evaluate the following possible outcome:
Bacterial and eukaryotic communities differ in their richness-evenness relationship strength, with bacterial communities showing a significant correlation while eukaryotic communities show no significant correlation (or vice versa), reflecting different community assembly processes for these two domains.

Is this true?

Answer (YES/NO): NO